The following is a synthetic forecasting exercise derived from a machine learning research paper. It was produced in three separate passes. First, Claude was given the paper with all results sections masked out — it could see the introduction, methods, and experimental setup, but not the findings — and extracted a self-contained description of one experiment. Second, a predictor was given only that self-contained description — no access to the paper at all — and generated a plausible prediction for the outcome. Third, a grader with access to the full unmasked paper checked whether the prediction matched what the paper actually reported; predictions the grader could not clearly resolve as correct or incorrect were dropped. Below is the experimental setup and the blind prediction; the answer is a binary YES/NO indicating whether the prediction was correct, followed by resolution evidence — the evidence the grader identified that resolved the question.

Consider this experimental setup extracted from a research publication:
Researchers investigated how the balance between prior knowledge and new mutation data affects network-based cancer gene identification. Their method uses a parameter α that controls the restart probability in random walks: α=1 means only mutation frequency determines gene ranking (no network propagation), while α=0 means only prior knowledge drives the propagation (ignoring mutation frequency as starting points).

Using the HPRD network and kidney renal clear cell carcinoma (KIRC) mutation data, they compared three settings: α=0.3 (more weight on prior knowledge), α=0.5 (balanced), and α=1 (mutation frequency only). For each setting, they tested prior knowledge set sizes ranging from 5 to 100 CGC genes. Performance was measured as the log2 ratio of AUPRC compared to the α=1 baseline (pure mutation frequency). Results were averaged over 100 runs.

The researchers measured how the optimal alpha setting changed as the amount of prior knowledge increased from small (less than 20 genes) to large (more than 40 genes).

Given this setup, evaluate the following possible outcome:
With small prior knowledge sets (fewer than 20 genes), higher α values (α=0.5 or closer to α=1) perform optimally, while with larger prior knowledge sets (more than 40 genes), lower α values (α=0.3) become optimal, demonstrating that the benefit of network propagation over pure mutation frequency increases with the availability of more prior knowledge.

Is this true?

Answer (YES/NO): YES